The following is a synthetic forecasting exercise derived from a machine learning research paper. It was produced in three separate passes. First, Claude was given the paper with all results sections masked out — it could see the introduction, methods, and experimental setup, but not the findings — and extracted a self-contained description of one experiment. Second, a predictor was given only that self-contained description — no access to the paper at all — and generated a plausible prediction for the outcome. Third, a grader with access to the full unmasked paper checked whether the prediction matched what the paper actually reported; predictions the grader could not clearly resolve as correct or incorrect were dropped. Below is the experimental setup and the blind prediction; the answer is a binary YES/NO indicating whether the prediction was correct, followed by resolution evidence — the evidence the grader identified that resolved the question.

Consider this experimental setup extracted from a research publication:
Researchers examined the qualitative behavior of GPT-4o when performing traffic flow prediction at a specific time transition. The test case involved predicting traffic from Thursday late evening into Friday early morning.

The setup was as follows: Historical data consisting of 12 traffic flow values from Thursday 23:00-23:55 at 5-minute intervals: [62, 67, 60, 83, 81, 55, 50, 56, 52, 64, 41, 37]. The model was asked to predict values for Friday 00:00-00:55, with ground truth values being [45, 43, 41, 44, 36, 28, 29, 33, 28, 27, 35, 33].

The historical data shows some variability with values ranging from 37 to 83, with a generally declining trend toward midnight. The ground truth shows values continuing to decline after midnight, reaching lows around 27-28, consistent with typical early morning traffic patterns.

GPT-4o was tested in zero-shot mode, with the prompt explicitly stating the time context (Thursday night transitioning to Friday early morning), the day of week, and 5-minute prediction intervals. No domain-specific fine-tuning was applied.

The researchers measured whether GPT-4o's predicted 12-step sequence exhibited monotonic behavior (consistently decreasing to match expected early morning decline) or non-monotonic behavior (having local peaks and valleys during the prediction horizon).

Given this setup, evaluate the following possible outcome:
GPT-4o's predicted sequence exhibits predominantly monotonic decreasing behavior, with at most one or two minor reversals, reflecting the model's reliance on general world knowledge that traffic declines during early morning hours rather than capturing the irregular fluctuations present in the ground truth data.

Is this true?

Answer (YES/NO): NO